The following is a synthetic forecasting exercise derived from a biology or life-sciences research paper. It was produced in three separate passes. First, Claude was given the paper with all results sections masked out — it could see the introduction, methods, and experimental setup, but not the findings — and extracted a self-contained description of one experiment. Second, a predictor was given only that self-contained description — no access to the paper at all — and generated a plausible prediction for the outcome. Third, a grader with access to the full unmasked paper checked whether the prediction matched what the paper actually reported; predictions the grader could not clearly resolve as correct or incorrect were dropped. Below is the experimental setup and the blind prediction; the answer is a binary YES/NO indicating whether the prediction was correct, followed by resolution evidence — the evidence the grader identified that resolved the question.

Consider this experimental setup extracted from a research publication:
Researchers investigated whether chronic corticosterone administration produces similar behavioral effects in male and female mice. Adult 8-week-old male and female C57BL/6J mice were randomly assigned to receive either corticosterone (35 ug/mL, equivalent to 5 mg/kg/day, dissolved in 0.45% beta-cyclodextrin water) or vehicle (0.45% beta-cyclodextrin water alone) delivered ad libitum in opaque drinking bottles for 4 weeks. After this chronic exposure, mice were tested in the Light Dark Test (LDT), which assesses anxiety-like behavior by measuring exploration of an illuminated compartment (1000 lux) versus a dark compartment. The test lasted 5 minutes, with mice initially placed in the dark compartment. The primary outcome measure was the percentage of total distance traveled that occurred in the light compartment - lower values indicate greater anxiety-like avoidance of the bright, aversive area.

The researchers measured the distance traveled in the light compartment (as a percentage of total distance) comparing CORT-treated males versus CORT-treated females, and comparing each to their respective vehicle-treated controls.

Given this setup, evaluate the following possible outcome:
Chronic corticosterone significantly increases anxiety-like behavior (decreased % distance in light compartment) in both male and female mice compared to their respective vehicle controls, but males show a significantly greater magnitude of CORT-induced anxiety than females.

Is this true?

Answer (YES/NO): NO